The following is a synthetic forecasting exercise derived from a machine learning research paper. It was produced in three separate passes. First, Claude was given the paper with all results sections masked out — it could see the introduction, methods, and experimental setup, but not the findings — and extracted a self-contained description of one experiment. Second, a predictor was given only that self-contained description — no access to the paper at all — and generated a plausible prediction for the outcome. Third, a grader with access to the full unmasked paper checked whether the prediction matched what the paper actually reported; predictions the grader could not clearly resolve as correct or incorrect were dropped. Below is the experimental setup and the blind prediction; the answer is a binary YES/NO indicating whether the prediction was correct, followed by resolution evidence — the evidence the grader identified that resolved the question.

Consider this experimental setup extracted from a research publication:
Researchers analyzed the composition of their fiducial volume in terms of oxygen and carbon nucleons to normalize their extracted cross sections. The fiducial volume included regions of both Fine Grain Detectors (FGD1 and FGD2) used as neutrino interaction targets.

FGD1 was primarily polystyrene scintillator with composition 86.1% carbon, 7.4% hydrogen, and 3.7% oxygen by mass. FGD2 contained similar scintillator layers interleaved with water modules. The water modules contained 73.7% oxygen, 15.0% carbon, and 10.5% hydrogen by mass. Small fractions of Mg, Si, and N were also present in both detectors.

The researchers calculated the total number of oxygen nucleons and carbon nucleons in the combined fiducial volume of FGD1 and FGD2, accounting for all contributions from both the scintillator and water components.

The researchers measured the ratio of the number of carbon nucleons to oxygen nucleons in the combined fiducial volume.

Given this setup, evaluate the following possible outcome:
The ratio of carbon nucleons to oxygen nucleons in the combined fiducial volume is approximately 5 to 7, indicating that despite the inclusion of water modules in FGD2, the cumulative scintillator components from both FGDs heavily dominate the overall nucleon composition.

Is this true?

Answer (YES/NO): NO